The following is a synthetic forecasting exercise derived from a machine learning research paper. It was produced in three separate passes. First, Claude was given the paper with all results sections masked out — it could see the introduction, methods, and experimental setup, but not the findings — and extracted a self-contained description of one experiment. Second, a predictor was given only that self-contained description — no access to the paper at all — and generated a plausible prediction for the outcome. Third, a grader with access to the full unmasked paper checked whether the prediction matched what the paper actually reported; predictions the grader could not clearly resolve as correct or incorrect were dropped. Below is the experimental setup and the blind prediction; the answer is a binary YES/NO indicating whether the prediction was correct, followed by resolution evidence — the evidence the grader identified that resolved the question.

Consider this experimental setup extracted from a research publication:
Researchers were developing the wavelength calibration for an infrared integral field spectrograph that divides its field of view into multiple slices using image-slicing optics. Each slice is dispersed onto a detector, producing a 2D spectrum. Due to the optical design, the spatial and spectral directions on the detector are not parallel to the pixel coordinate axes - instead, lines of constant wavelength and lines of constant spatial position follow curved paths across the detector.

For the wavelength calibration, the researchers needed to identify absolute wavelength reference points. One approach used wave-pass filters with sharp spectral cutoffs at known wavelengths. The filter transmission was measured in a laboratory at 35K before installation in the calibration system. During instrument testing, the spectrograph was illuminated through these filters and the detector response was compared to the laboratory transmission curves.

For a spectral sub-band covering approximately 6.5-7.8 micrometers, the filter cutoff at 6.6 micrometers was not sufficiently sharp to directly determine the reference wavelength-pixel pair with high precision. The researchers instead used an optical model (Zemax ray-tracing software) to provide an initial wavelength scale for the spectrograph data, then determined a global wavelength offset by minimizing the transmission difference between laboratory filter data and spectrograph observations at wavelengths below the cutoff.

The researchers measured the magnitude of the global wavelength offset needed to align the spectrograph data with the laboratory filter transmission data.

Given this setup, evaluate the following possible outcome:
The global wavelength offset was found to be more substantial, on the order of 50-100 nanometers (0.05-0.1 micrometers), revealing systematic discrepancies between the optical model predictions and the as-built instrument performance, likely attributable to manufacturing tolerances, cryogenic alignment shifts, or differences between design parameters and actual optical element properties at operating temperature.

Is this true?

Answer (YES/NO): YES